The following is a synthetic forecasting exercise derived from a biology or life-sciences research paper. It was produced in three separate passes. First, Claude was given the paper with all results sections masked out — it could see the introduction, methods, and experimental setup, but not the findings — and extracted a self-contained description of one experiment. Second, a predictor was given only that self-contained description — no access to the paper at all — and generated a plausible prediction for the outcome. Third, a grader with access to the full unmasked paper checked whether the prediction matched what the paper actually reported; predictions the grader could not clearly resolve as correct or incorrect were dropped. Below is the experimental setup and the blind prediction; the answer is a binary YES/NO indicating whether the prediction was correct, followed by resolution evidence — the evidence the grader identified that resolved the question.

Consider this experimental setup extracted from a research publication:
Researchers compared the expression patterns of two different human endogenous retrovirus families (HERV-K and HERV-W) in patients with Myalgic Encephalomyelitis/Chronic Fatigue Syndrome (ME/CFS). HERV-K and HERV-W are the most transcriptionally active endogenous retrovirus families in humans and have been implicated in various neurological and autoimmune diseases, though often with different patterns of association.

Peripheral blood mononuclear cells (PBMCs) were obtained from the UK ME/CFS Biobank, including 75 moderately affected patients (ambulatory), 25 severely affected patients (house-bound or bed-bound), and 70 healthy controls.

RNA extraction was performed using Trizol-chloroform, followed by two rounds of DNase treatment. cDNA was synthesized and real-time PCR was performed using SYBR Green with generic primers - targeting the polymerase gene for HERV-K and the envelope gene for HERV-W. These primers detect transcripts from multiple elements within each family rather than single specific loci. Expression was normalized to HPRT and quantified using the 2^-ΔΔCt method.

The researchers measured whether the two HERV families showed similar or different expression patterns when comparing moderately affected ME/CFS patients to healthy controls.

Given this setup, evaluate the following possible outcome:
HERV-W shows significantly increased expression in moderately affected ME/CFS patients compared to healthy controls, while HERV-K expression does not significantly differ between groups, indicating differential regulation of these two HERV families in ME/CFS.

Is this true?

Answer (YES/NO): NO